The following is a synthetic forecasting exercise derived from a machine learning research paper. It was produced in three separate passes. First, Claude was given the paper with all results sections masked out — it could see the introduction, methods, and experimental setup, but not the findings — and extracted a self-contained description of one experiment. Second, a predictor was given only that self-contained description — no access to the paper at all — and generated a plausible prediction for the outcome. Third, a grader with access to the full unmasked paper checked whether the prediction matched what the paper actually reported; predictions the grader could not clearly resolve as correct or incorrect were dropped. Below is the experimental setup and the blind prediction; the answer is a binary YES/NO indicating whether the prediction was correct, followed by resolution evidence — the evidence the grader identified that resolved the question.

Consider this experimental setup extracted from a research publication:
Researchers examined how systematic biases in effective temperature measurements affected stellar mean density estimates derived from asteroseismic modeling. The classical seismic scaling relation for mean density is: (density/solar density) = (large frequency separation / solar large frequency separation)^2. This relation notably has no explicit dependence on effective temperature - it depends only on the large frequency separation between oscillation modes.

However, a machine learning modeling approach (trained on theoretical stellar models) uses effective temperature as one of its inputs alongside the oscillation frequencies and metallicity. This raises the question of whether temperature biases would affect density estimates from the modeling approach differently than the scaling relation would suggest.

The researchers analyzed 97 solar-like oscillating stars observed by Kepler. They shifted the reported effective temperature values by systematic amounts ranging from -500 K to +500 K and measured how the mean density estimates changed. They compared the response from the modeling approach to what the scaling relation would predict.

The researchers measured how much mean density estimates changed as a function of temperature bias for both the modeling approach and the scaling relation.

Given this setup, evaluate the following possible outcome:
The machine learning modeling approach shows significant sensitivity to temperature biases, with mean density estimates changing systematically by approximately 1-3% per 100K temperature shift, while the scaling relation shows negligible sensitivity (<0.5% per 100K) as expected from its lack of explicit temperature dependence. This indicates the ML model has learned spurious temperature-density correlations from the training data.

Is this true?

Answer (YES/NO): NO